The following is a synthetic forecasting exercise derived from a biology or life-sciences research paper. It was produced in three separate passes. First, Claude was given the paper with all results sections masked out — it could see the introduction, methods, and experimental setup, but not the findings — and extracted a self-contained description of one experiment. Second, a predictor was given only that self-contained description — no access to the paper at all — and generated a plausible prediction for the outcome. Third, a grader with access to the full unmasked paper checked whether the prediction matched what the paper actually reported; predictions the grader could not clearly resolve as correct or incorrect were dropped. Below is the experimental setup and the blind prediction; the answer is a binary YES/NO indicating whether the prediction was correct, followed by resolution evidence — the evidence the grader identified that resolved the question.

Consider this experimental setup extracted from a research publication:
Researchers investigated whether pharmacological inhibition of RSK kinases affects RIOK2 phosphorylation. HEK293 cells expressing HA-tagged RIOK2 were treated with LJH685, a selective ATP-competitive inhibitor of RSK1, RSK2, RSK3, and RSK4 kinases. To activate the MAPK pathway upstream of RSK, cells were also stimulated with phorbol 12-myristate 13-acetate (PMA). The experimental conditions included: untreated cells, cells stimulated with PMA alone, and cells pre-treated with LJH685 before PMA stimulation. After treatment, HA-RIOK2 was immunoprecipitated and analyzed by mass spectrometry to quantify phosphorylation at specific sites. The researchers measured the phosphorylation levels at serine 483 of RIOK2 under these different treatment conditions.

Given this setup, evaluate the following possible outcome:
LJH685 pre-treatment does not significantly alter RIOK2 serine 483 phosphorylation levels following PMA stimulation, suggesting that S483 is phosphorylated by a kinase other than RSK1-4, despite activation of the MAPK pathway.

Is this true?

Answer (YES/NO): NO